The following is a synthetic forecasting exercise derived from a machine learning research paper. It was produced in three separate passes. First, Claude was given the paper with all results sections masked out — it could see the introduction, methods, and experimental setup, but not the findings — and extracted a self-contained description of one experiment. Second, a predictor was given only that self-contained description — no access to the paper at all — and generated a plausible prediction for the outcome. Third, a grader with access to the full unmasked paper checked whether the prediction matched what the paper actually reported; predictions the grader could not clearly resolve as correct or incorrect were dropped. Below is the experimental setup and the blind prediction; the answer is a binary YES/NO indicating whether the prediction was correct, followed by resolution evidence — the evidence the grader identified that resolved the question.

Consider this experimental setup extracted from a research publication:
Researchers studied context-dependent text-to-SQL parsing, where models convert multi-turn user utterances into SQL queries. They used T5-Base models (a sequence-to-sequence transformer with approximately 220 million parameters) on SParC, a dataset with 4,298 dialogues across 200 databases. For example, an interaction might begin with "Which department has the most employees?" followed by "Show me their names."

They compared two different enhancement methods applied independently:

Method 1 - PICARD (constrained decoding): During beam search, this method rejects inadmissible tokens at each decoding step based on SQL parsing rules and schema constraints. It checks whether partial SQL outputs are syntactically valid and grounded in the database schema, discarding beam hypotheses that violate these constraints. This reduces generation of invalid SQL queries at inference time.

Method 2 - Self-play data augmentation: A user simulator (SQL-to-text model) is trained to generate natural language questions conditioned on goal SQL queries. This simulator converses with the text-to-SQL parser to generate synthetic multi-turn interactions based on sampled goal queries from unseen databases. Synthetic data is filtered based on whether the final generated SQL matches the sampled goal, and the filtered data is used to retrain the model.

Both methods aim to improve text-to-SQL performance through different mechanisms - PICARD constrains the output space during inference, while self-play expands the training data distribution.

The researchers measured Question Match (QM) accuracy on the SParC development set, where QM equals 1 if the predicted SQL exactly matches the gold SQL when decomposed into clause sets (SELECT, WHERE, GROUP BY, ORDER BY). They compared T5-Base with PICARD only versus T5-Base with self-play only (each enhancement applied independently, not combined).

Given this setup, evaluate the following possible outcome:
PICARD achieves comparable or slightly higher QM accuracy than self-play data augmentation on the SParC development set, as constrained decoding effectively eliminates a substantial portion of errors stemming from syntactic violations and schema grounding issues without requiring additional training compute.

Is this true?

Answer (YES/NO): YES